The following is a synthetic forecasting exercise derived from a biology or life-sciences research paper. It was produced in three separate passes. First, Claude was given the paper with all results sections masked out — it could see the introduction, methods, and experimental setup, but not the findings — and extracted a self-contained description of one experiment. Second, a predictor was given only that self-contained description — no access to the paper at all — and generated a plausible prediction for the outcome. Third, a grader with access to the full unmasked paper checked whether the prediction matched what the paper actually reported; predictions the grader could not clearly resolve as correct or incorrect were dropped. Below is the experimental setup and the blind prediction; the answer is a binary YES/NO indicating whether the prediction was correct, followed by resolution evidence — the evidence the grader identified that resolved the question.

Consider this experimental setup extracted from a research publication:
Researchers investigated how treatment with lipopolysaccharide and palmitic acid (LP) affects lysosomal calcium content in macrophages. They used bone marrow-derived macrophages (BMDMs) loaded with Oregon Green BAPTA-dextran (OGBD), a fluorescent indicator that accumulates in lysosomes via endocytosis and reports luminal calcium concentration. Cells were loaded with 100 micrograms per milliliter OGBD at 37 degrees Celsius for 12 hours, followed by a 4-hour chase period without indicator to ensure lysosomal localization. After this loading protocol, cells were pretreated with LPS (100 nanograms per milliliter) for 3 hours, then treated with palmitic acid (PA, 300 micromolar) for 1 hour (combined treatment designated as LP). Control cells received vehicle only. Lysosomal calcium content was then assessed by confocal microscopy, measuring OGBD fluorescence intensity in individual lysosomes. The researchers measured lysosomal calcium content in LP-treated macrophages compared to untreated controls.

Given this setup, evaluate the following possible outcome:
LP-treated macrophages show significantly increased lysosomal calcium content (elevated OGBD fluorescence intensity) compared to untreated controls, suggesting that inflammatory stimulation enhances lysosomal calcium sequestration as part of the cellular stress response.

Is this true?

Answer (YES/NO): NO